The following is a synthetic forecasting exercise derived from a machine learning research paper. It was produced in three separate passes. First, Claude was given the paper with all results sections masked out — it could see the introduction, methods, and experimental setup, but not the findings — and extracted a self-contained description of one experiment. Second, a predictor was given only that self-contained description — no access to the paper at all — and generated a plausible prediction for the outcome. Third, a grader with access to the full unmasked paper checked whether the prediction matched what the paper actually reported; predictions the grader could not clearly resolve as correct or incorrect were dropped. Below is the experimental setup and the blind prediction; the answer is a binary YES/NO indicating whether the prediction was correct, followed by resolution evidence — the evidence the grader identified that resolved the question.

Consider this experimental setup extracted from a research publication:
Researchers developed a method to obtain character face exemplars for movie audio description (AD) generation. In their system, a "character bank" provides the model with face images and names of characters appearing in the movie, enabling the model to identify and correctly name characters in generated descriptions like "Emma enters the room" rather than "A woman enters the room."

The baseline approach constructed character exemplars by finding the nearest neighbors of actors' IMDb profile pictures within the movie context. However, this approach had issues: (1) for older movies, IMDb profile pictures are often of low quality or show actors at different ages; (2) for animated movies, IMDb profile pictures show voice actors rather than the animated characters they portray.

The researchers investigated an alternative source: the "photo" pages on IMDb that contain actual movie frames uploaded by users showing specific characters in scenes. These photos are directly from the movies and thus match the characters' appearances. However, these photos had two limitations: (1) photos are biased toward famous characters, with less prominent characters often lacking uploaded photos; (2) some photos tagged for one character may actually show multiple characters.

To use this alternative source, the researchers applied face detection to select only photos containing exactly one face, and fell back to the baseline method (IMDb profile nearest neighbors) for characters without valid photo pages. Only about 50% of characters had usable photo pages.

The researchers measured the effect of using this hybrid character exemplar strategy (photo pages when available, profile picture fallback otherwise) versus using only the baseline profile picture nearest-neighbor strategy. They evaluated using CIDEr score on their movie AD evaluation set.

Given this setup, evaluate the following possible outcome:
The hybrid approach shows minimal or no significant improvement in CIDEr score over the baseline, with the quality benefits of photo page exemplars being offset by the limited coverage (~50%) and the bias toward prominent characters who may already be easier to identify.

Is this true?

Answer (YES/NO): NO